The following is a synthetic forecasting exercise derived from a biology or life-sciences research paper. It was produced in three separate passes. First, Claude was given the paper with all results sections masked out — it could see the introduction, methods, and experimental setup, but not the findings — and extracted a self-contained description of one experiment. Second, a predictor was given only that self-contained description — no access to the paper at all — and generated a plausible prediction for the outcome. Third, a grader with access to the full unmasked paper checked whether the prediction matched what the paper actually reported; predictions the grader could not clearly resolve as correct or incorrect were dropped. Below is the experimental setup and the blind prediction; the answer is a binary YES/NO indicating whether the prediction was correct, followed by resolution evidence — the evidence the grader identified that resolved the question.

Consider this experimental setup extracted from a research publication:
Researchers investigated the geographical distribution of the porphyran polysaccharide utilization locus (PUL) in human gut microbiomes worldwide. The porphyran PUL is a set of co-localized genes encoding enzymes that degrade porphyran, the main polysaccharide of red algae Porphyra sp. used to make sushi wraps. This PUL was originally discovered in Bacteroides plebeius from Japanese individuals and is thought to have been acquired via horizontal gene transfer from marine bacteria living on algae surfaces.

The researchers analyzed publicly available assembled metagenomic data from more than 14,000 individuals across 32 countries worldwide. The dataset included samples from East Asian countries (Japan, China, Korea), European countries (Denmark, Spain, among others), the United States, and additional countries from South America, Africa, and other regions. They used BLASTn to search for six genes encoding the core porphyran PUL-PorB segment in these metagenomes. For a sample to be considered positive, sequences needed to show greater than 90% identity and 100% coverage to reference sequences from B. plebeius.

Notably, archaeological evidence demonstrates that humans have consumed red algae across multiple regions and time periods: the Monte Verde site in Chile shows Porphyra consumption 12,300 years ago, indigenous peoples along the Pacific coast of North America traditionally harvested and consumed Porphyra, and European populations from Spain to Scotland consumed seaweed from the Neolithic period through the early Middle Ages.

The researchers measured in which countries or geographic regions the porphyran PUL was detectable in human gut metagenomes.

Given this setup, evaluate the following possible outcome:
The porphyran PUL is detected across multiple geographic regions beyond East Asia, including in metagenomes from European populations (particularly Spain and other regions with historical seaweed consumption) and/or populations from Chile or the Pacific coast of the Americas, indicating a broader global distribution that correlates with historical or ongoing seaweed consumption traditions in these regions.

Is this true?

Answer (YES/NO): NO